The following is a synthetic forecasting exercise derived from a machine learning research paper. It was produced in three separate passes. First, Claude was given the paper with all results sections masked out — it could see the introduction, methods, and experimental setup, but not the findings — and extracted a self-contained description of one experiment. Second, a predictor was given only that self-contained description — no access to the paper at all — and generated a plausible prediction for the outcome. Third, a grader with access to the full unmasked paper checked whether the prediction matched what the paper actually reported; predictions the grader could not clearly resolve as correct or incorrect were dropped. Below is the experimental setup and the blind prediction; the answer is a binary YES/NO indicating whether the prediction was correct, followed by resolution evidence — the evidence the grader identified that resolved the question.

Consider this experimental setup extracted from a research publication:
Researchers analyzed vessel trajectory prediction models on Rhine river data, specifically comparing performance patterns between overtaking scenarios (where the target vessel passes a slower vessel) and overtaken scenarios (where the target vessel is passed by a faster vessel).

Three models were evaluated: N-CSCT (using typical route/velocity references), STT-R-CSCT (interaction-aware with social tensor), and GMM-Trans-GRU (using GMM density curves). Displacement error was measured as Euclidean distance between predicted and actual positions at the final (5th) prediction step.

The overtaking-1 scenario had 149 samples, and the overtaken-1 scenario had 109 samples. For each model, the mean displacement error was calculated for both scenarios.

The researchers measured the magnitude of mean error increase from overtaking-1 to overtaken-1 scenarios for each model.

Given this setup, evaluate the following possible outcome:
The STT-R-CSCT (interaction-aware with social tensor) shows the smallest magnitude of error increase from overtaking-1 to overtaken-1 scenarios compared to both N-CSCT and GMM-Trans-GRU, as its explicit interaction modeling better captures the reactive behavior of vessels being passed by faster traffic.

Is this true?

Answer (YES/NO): YES